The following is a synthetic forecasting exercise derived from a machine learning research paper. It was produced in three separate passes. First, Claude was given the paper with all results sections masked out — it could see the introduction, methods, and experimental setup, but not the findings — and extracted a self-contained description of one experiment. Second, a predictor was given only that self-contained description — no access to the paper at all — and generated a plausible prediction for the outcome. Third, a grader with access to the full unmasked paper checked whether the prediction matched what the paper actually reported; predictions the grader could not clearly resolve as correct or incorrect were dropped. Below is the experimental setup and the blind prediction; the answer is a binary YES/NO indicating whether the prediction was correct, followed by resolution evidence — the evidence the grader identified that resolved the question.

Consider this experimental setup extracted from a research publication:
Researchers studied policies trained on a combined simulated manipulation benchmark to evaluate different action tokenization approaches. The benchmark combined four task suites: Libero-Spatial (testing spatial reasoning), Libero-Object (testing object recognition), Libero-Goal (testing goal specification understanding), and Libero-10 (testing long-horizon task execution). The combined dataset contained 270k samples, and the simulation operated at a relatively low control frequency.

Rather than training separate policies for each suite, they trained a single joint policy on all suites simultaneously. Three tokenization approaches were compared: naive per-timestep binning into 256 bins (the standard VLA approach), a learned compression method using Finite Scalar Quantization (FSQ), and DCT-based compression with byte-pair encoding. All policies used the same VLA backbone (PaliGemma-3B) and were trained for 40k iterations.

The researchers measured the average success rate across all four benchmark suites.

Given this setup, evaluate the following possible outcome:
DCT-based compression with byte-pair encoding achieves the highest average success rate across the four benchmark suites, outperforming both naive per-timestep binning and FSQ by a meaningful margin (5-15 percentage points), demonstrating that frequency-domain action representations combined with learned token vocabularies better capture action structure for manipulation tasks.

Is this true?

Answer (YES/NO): NO